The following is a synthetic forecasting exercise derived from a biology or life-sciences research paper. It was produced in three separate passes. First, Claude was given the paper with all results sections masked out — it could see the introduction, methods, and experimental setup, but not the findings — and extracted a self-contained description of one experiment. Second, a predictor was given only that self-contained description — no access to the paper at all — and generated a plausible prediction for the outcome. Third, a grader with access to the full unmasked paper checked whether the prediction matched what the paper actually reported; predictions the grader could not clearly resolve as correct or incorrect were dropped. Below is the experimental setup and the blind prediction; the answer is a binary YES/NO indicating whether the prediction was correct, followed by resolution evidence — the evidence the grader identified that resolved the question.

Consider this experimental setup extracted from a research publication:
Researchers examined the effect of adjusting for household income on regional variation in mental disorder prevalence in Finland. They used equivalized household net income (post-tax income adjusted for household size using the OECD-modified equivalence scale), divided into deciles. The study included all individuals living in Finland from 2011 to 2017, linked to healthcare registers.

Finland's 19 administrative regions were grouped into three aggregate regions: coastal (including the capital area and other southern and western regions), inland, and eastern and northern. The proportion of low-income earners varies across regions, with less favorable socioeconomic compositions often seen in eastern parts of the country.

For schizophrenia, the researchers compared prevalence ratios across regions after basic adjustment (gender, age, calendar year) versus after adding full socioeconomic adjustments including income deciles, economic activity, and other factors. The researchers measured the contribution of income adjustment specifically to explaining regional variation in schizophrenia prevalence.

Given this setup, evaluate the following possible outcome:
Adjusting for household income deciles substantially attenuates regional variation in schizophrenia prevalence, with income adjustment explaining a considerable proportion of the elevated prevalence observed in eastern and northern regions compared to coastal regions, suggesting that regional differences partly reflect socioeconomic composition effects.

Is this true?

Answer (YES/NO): YES